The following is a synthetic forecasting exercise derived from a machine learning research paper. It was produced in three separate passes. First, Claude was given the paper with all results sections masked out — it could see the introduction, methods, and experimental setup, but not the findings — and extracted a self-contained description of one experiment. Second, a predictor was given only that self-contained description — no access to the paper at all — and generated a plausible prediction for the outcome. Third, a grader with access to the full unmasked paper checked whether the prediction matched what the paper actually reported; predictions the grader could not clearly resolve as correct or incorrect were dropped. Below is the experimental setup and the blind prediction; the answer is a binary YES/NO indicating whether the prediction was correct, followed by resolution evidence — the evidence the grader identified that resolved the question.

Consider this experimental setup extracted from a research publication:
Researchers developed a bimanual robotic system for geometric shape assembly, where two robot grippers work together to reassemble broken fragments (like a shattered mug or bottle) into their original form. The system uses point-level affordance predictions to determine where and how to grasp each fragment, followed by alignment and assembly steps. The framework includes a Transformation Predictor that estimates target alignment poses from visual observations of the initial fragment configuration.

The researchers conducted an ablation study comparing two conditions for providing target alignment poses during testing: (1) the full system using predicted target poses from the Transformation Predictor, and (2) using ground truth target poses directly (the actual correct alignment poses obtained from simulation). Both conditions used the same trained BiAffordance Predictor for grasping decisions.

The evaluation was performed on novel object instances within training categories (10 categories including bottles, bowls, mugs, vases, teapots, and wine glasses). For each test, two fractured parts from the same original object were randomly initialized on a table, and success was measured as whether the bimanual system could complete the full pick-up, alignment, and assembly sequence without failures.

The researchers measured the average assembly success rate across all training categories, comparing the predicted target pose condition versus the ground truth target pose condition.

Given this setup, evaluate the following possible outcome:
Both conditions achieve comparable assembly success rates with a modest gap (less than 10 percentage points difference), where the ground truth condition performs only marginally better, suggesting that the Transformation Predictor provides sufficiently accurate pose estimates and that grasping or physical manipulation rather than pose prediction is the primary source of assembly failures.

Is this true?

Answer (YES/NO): NO